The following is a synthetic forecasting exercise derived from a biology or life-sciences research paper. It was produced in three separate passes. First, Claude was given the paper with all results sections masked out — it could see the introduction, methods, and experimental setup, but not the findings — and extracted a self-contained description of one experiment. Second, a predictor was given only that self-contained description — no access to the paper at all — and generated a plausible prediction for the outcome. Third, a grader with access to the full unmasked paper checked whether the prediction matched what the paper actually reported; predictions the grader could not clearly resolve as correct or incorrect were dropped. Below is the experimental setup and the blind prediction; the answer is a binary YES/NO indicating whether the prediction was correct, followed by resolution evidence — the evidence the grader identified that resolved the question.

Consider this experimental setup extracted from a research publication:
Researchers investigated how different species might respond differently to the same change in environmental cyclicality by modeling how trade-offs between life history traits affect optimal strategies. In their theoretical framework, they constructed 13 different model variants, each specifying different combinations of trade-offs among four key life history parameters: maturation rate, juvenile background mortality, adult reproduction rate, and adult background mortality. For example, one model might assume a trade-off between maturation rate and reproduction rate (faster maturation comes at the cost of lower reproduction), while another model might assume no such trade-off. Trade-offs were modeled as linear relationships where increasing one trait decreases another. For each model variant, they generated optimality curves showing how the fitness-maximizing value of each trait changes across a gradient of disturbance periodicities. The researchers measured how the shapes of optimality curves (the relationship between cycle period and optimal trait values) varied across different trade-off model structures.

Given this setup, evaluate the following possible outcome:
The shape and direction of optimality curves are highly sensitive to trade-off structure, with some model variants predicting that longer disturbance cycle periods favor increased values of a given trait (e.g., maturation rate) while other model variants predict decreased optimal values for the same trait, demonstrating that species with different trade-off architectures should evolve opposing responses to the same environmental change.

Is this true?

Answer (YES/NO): YES